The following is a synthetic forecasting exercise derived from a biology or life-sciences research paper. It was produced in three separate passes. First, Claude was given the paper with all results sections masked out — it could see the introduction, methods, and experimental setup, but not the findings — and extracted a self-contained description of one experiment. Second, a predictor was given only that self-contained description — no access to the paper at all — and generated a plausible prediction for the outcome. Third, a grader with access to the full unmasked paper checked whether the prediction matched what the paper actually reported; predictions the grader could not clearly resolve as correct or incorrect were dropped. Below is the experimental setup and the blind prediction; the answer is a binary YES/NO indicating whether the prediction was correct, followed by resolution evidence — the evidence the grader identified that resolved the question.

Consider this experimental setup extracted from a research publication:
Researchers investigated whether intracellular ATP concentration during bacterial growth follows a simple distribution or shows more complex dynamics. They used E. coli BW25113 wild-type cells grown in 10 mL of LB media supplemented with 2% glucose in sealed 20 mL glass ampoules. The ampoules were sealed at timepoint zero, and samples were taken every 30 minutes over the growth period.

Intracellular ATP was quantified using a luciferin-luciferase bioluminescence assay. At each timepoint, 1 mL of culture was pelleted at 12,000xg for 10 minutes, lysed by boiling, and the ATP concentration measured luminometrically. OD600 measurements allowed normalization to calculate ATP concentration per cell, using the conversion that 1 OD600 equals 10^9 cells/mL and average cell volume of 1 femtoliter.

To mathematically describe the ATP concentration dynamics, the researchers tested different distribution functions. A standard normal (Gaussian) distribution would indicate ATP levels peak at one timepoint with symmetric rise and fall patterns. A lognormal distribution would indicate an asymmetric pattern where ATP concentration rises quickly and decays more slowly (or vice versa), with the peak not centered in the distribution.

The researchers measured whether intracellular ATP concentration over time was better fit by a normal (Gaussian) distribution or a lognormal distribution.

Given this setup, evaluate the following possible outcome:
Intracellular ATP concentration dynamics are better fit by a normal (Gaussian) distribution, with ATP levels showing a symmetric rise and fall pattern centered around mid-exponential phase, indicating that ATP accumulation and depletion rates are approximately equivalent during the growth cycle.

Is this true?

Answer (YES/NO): NO